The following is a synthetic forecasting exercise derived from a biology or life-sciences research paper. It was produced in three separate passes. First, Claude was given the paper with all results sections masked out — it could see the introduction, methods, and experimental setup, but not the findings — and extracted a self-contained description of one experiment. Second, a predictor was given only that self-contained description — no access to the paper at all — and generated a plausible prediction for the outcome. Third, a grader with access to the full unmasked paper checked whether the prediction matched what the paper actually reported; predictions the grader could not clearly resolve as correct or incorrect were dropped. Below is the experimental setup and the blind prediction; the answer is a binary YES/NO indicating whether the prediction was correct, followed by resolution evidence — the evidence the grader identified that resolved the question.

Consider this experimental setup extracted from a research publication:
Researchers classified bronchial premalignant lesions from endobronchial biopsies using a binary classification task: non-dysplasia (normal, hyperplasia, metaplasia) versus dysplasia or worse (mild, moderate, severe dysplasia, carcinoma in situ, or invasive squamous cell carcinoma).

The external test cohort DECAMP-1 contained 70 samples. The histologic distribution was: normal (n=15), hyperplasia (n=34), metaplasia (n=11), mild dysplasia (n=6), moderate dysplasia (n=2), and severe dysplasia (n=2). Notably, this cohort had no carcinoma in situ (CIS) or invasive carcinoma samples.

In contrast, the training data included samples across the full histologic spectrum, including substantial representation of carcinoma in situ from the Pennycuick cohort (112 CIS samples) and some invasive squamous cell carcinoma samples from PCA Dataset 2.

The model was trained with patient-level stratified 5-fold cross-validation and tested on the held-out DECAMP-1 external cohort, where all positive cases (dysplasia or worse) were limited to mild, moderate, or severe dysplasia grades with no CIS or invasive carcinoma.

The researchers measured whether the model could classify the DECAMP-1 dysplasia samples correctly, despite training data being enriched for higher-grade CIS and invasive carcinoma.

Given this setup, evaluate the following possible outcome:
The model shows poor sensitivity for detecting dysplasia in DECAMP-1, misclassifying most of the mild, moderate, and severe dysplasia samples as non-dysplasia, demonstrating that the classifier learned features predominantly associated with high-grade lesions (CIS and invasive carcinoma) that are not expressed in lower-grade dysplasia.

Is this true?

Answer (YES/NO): NO